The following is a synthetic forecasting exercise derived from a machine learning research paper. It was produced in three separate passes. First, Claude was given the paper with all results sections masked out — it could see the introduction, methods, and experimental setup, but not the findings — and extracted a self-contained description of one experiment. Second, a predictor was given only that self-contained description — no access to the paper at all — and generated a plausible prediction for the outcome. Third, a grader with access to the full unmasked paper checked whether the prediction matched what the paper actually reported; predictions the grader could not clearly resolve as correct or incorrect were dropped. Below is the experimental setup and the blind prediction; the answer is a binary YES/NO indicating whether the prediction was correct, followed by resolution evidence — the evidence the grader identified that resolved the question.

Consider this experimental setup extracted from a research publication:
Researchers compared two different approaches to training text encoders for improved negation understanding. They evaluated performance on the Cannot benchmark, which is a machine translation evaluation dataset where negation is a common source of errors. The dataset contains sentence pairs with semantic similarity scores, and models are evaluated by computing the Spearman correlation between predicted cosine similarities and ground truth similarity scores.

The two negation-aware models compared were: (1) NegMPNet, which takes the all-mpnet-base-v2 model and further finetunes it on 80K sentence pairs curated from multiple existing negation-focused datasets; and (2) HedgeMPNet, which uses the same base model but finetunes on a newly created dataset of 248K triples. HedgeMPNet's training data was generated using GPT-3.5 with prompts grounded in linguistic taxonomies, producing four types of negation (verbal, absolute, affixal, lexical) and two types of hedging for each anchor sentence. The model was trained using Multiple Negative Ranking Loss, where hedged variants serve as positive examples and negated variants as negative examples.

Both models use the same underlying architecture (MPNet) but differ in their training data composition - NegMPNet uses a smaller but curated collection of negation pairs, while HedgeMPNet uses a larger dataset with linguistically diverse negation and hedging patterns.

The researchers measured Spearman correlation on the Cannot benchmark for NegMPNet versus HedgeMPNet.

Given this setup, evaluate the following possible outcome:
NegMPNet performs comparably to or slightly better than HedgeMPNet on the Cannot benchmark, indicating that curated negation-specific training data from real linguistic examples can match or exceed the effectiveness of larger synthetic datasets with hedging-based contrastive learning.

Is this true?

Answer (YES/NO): NO